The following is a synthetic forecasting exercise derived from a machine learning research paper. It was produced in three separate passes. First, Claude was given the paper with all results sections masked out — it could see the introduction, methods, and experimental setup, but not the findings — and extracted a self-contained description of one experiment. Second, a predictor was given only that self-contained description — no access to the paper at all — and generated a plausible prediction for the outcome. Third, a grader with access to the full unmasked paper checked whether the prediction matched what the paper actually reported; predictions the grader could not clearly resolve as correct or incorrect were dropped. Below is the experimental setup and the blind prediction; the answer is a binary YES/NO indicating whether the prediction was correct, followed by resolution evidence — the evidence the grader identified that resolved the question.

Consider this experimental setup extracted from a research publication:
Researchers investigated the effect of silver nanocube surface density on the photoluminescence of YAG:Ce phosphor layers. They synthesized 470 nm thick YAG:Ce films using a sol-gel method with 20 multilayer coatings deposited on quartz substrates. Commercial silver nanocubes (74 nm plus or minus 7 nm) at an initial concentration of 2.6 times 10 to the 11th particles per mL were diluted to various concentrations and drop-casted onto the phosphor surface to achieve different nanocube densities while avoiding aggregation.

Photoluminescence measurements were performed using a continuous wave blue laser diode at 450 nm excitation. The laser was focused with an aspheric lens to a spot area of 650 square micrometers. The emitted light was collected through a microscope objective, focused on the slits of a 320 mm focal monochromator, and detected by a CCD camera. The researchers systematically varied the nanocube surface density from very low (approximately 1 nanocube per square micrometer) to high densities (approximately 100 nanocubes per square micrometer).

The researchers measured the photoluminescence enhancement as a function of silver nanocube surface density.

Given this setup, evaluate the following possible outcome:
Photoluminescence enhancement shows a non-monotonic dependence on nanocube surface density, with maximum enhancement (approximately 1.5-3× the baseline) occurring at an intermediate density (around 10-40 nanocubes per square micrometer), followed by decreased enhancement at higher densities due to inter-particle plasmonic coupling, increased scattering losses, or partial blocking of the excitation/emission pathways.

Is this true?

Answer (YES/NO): NO